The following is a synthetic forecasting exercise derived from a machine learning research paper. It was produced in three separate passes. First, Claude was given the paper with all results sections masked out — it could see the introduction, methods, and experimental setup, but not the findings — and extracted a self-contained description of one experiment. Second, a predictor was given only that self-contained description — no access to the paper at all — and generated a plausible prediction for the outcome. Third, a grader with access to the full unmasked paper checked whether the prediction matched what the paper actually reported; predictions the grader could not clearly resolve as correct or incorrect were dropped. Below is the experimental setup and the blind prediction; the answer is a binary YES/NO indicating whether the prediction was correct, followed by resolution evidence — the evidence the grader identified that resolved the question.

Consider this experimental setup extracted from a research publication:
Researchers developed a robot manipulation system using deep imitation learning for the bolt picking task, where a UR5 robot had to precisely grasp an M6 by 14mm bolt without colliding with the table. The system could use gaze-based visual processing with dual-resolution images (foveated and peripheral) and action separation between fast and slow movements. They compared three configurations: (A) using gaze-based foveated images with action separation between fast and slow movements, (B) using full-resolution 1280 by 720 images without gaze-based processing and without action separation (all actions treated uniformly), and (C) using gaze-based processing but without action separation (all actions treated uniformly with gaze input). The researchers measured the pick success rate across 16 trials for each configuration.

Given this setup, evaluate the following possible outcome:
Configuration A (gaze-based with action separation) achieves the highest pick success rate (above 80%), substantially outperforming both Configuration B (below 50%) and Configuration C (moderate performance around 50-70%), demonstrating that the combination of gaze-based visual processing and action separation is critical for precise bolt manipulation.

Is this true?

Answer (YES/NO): NO